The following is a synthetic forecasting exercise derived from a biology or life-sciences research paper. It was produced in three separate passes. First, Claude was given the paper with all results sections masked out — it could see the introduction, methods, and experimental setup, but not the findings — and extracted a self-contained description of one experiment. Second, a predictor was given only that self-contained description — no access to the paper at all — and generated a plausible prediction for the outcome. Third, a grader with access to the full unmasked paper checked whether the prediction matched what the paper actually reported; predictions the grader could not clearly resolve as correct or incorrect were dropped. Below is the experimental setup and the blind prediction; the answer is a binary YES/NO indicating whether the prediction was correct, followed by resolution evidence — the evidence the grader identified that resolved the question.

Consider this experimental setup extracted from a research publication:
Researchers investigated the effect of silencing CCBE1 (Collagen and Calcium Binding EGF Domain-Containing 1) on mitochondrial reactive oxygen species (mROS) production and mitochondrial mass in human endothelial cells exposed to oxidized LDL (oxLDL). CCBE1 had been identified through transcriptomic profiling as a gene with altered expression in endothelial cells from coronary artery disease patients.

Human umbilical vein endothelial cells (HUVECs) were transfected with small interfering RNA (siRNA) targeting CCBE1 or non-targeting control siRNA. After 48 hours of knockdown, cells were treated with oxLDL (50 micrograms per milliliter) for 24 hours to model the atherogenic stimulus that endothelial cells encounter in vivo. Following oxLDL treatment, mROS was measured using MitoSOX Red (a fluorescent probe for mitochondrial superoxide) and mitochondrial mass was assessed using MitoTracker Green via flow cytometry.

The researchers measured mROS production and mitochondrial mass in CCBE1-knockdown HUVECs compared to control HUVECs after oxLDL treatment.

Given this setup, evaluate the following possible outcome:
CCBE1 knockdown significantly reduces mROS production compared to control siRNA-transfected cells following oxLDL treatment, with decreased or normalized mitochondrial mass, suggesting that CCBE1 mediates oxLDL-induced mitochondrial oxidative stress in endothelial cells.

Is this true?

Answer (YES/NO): YES